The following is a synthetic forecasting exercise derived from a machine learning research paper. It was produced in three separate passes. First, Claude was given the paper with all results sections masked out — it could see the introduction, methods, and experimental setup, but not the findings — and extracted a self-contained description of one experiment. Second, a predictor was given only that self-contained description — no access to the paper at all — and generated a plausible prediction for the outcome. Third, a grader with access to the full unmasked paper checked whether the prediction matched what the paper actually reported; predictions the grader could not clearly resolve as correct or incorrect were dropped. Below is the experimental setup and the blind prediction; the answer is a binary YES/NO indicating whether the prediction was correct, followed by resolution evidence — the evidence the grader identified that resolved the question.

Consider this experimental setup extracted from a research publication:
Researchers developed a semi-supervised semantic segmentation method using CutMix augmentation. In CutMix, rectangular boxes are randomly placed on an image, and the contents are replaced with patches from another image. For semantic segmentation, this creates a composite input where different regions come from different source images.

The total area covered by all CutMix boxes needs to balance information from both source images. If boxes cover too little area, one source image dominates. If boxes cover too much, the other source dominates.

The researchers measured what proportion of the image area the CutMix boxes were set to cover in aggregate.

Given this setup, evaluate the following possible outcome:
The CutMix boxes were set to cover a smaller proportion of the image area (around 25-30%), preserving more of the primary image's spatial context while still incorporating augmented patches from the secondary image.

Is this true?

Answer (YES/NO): NO